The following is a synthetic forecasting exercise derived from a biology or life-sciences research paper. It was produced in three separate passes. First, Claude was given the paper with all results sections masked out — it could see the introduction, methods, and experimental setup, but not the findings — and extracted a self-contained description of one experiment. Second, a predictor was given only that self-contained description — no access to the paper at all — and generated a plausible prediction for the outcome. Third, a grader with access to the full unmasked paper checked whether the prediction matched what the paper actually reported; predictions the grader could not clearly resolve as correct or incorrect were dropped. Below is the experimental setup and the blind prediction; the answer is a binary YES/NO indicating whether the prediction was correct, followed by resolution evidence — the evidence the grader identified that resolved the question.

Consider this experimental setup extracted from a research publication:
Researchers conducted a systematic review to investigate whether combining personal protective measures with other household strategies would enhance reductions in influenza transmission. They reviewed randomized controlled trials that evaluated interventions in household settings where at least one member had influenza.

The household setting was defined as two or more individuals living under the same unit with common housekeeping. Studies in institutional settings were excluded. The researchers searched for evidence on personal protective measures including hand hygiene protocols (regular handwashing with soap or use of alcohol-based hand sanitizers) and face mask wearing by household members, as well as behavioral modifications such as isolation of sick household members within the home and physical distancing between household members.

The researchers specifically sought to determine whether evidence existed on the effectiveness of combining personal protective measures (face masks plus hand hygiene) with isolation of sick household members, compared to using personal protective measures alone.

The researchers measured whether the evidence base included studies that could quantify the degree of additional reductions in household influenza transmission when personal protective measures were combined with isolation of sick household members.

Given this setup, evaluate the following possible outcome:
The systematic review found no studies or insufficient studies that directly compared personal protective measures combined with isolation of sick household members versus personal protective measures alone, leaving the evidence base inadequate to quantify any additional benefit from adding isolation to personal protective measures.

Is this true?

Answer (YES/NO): YES